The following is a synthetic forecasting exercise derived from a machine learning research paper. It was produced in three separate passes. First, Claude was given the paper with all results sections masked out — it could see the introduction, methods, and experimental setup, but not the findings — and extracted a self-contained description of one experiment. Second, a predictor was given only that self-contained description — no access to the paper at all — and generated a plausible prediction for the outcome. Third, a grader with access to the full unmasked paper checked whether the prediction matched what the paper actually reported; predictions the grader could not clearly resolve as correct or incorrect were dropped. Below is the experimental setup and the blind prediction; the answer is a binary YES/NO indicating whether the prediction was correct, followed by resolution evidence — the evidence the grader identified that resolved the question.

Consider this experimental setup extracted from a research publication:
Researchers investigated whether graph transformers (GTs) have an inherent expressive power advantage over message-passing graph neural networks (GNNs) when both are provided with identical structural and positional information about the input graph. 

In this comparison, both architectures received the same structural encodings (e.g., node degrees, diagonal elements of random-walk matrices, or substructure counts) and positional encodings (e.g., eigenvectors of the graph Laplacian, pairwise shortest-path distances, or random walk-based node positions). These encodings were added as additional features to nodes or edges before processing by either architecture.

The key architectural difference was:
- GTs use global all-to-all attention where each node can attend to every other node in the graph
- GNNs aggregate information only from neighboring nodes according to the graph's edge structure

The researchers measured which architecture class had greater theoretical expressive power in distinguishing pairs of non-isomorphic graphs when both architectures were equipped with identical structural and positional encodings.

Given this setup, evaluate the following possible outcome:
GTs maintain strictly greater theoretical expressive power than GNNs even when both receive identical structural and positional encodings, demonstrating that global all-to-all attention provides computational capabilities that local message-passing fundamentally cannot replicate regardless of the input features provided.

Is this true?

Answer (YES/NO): NO